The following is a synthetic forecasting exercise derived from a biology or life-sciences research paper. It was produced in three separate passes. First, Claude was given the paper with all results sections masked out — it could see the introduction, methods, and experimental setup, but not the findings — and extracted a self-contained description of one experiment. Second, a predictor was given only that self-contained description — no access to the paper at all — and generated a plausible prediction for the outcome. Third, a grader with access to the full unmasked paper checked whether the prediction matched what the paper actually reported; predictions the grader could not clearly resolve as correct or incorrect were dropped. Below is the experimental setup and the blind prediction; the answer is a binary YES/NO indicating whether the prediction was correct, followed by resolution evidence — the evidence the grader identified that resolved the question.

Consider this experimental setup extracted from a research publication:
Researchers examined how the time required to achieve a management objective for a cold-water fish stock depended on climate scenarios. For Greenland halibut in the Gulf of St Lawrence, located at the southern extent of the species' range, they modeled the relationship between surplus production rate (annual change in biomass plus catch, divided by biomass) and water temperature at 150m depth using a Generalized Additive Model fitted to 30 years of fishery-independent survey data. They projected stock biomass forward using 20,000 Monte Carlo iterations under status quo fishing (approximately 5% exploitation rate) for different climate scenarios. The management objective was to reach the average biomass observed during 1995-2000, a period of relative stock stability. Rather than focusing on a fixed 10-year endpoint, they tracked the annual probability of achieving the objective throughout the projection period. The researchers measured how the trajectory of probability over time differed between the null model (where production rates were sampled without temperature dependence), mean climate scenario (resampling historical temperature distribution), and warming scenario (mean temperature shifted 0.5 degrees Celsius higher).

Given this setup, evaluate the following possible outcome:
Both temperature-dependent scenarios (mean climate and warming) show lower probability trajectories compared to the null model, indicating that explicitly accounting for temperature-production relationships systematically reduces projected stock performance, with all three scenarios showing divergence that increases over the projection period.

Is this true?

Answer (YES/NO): NO